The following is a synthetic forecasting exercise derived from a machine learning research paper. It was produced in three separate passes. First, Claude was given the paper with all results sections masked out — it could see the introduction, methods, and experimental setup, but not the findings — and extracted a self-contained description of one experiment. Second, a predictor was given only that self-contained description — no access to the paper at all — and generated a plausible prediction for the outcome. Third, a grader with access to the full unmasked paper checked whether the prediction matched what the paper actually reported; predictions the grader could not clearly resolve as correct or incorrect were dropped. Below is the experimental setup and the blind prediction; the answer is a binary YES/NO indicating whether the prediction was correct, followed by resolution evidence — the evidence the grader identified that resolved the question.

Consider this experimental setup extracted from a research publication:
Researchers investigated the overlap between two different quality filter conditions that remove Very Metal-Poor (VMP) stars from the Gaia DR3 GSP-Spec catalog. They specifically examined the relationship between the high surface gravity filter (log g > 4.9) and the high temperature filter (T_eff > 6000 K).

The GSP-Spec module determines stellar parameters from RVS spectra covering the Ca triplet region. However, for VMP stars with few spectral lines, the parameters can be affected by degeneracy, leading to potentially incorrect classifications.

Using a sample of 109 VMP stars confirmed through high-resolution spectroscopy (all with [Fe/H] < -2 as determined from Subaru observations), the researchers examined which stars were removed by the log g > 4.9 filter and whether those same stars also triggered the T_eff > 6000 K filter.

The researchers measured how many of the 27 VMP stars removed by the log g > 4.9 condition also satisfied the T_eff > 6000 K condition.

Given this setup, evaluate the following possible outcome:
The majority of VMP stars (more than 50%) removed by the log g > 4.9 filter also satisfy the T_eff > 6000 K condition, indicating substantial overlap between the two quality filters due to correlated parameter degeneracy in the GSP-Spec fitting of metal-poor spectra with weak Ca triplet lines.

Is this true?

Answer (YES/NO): YES